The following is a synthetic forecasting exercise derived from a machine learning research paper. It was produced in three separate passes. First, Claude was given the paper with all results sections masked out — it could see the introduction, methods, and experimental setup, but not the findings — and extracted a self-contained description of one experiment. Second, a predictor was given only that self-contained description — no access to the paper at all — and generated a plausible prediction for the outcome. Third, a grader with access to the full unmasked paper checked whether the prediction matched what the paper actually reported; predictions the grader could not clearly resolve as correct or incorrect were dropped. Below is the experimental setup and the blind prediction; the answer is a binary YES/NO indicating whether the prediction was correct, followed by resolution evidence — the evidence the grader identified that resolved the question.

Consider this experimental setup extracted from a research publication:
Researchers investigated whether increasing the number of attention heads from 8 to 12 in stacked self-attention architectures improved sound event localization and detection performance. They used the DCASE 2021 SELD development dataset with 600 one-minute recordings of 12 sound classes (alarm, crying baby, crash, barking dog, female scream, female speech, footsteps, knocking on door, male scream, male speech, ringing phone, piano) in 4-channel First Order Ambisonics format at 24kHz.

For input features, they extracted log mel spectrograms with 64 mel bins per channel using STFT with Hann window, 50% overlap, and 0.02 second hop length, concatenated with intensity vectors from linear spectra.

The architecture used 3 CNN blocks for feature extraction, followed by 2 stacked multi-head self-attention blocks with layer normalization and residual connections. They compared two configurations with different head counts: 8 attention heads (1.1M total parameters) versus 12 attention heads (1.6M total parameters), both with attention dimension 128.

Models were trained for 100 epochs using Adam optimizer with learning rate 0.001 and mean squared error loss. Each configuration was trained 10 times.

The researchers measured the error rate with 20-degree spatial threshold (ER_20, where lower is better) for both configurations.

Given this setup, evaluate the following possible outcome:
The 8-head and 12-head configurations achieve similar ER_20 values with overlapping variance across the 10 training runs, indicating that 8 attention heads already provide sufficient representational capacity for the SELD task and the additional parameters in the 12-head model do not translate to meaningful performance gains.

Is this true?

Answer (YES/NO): YES